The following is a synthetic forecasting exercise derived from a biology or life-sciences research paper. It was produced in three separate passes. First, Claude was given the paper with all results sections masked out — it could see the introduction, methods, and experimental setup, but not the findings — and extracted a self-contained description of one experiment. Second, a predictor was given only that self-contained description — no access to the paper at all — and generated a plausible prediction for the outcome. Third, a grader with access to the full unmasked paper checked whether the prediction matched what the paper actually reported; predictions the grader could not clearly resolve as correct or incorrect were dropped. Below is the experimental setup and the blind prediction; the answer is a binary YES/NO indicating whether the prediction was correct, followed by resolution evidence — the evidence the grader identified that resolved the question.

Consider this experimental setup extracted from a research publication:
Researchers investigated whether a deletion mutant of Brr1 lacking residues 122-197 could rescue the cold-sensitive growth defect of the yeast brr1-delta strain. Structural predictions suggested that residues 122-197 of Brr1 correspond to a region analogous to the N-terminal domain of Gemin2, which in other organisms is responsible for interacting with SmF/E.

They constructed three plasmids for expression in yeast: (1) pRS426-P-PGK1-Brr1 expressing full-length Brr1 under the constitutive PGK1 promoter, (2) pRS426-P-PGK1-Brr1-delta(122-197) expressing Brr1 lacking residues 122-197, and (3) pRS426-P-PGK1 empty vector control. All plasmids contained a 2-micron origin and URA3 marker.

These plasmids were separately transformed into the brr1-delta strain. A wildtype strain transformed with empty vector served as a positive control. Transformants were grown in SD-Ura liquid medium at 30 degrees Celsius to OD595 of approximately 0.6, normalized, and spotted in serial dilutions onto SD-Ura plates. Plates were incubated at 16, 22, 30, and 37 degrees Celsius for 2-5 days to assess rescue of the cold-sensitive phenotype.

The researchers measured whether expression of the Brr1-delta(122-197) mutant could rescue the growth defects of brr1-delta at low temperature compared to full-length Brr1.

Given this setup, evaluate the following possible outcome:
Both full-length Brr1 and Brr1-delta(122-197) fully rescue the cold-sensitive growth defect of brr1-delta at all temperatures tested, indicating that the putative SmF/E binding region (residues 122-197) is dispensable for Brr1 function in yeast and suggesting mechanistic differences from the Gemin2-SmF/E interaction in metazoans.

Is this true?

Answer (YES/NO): YES